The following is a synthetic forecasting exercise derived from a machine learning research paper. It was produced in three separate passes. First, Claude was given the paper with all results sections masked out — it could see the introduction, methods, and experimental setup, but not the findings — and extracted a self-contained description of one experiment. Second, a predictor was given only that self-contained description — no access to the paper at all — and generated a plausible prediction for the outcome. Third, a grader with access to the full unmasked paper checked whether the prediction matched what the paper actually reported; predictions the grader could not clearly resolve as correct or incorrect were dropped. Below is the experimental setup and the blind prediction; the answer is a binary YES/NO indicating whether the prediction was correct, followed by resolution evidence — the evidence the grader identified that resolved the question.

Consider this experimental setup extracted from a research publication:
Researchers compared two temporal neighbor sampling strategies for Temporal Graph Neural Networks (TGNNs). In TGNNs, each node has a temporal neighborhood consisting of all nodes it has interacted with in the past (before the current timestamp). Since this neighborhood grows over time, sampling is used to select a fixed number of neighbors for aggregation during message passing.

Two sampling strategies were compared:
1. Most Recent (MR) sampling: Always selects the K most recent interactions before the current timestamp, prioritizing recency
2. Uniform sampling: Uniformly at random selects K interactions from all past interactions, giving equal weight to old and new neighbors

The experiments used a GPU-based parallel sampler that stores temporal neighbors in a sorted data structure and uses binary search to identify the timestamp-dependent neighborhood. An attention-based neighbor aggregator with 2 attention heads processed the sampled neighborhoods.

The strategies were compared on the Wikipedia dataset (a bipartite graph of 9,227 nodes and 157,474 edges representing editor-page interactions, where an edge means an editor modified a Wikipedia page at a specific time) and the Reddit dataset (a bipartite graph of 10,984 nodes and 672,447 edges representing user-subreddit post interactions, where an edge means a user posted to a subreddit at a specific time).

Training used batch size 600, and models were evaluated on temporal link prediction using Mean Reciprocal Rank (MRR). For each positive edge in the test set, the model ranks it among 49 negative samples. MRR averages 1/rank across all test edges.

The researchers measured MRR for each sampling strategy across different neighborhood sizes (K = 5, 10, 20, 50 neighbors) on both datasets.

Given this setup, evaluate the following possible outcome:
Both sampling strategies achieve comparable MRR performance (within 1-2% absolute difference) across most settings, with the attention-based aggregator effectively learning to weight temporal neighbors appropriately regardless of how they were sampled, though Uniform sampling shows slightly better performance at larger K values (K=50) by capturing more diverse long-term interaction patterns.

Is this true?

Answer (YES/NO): NO